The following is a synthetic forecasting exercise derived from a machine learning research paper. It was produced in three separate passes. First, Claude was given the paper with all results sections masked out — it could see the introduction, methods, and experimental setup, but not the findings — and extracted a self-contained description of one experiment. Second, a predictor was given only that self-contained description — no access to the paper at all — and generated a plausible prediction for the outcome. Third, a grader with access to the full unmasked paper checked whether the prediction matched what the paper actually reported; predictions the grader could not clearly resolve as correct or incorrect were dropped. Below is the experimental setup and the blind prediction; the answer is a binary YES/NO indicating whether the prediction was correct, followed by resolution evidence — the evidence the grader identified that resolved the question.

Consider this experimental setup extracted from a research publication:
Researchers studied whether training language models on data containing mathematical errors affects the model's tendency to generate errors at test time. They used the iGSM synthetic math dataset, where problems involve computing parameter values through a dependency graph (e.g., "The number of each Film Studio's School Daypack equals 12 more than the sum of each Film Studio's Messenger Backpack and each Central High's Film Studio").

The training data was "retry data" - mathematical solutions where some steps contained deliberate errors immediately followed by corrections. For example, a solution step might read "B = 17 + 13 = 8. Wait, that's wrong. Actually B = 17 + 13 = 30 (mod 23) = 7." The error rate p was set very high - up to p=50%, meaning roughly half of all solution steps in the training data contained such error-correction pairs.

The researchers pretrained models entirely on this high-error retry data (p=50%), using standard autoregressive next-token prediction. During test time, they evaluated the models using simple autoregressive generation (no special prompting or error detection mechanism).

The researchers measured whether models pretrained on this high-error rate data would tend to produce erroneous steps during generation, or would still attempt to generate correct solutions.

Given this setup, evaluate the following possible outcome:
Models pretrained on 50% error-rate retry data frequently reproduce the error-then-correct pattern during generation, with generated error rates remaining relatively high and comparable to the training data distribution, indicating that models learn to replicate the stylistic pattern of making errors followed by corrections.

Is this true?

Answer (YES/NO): NO